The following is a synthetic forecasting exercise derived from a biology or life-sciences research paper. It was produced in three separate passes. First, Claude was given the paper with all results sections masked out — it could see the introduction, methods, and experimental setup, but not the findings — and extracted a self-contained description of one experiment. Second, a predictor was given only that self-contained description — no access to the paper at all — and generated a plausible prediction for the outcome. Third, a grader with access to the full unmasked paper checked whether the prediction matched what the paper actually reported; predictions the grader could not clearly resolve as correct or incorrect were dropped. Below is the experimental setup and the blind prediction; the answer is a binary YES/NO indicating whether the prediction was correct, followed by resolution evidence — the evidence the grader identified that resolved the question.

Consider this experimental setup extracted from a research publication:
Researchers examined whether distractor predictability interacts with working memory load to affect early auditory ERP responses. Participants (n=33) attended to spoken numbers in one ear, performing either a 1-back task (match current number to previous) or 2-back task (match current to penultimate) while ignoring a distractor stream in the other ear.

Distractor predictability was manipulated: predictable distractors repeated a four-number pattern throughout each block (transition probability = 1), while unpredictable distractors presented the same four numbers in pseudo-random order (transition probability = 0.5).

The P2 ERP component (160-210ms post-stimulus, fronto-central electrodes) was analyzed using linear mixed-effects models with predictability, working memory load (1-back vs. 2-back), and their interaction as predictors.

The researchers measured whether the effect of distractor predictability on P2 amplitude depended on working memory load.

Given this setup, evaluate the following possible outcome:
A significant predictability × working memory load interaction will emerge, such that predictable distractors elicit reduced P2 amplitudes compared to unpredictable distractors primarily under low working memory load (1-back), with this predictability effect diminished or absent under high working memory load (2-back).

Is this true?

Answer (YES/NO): NO